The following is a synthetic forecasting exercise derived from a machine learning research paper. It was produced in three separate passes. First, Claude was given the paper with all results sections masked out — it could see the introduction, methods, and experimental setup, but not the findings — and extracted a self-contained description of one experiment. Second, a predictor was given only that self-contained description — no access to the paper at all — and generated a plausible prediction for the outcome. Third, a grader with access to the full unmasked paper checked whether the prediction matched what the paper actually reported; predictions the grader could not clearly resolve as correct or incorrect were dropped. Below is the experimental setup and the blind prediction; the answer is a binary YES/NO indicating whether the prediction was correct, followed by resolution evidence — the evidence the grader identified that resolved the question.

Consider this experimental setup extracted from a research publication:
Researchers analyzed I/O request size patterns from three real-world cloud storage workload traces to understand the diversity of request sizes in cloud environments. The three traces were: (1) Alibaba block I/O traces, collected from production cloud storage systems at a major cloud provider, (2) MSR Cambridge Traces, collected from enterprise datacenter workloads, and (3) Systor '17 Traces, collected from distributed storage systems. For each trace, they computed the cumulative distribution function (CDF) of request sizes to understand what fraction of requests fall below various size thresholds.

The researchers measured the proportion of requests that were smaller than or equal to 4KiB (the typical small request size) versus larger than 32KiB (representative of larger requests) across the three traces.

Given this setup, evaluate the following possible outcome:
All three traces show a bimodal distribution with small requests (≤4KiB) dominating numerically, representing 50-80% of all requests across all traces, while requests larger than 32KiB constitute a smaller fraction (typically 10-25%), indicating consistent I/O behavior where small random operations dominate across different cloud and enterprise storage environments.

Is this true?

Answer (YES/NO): NO